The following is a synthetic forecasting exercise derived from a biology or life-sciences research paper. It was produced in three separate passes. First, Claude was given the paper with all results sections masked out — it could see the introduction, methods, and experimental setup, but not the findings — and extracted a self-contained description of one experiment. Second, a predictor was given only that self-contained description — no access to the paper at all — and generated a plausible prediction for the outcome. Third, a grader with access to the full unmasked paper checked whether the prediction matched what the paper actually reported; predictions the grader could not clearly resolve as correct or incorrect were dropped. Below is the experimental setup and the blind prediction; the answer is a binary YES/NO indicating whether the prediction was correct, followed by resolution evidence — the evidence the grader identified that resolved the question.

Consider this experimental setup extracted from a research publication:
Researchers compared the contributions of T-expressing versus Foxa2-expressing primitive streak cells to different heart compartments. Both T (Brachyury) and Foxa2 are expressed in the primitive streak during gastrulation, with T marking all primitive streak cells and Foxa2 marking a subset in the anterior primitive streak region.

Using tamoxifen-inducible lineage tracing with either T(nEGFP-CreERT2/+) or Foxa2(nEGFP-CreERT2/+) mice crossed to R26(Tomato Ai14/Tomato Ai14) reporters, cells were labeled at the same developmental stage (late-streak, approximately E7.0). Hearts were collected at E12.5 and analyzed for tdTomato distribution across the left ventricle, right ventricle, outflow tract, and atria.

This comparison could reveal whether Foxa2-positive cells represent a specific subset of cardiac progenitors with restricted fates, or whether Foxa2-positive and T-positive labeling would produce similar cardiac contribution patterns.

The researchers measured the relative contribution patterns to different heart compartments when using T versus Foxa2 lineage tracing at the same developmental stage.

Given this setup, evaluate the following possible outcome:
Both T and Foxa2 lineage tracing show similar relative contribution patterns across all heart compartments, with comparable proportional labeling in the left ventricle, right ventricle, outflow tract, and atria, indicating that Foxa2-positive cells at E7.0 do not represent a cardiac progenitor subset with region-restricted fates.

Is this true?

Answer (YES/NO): NO